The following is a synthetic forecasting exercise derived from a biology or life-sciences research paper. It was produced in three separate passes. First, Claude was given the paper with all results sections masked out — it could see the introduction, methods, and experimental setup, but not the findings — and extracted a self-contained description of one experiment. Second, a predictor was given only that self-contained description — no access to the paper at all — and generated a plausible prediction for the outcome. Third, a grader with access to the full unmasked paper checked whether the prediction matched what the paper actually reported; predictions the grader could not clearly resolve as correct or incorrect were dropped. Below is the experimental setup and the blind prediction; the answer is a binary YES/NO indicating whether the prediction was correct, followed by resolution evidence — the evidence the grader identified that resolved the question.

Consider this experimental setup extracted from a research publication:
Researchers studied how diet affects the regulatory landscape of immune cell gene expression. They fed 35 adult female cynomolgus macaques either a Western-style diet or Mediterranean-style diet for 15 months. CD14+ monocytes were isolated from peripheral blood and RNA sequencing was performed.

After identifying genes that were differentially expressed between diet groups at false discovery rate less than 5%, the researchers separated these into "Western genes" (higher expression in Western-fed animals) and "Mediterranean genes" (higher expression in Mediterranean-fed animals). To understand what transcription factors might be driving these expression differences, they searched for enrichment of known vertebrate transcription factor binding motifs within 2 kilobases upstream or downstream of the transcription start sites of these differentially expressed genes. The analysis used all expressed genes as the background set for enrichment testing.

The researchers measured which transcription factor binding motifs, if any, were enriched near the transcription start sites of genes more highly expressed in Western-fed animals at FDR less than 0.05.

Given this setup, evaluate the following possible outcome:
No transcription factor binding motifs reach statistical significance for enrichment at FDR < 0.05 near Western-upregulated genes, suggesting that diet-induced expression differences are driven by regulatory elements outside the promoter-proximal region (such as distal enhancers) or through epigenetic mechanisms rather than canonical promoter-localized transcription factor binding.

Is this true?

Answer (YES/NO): NO